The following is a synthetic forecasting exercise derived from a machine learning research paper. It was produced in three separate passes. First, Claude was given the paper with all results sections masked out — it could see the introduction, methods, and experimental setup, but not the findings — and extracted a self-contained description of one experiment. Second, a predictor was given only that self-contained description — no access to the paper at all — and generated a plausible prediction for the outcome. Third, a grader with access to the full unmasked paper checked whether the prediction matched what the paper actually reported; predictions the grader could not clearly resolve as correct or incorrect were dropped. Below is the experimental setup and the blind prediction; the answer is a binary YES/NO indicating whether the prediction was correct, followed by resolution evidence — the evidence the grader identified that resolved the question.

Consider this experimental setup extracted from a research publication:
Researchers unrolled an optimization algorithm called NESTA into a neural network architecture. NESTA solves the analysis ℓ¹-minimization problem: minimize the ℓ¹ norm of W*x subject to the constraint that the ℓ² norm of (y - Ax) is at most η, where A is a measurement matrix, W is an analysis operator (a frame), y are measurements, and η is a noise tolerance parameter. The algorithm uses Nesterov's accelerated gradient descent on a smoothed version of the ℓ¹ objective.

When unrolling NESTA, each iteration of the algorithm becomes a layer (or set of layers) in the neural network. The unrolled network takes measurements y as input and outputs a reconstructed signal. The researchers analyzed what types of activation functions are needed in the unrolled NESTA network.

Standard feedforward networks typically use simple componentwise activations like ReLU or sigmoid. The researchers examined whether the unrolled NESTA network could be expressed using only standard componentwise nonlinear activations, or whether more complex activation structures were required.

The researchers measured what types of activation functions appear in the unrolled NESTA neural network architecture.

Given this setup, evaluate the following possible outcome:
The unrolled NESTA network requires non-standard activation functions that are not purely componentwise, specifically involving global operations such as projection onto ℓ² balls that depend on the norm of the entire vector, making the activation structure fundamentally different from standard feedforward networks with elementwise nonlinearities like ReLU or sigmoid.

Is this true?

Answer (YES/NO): YES